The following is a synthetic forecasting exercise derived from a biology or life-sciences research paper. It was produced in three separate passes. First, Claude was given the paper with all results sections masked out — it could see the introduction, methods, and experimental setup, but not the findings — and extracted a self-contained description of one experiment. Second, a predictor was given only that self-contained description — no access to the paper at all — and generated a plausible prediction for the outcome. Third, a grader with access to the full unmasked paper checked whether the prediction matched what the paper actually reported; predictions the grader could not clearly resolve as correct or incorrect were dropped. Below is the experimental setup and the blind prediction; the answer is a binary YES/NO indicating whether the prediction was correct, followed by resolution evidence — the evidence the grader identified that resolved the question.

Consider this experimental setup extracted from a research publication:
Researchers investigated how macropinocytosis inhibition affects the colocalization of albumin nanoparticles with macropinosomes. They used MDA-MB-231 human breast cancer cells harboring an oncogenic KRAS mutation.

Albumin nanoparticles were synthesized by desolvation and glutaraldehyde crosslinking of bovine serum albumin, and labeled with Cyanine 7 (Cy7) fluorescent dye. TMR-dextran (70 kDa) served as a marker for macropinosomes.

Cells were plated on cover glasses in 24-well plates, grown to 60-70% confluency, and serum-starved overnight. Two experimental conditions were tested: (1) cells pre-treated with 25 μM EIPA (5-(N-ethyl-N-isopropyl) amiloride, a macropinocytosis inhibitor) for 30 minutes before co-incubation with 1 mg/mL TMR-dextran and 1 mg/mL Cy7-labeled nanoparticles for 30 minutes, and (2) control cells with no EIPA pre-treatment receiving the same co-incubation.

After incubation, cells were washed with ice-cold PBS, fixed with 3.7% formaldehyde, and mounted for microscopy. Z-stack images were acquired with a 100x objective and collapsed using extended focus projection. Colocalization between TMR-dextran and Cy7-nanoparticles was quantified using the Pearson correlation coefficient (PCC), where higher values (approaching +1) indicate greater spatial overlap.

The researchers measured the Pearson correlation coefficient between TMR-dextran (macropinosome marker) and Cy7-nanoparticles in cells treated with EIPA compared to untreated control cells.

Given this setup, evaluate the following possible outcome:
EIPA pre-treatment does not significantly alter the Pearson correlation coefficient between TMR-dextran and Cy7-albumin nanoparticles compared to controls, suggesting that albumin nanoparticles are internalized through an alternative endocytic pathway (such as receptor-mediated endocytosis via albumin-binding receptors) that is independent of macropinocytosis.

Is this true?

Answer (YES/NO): NO